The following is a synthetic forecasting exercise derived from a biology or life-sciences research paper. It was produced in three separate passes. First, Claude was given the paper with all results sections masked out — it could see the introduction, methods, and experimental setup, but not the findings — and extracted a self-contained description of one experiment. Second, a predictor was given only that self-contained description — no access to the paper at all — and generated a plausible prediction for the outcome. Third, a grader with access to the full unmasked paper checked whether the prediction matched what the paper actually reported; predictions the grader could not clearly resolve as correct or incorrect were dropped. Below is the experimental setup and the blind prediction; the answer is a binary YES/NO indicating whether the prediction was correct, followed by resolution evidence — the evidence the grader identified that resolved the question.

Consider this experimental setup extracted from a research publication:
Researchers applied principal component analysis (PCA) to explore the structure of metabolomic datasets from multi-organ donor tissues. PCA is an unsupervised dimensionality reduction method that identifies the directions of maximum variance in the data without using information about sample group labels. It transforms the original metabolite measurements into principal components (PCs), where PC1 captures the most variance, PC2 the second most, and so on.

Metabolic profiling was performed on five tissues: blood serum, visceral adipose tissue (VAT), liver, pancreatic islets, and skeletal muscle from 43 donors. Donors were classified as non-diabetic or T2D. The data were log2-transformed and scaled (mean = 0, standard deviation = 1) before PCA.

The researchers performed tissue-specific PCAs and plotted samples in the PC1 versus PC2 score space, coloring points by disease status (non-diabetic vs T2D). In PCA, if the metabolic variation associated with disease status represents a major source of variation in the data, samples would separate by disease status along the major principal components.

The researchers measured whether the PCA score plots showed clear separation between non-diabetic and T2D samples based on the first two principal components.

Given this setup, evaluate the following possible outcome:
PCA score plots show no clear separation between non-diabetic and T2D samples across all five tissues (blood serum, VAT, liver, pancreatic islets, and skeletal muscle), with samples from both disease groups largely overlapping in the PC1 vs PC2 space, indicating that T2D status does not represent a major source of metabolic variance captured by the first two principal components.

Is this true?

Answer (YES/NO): YES